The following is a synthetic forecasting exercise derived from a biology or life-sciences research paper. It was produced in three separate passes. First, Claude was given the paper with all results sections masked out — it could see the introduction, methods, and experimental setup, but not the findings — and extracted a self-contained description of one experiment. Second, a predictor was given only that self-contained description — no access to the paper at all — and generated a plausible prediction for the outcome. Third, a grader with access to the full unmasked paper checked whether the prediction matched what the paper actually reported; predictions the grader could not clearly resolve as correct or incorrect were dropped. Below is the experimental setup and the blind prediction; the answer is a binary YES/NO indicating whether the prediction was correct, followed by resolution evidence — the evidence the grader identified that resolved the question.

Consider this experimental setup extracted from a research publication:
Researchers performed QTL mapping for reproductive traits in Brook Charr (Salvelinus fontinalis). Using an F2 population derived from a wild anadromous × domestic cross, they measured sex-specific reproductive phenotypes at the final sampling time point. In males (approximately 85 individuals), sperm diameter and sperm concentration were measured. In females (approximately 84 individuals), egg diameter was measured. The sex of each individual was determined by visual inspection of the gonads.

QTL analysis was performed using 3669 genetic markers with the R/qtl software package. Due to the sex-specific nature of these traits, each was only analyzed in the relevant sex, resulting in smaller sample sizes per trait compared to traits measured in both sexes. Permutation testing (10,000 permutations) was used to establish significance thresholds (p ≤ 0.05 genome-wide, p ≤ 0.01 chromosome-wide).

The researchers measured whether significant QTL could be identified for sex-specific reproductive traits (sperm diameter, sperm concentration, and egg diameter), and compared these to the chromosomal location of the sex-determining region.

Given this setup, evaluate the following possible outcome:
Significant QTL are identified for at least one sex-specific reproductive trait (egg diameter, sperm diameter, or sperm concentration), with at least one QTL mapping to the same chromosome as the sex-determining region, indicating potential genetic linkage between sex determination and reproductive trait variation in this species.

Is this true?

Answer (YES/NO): NO